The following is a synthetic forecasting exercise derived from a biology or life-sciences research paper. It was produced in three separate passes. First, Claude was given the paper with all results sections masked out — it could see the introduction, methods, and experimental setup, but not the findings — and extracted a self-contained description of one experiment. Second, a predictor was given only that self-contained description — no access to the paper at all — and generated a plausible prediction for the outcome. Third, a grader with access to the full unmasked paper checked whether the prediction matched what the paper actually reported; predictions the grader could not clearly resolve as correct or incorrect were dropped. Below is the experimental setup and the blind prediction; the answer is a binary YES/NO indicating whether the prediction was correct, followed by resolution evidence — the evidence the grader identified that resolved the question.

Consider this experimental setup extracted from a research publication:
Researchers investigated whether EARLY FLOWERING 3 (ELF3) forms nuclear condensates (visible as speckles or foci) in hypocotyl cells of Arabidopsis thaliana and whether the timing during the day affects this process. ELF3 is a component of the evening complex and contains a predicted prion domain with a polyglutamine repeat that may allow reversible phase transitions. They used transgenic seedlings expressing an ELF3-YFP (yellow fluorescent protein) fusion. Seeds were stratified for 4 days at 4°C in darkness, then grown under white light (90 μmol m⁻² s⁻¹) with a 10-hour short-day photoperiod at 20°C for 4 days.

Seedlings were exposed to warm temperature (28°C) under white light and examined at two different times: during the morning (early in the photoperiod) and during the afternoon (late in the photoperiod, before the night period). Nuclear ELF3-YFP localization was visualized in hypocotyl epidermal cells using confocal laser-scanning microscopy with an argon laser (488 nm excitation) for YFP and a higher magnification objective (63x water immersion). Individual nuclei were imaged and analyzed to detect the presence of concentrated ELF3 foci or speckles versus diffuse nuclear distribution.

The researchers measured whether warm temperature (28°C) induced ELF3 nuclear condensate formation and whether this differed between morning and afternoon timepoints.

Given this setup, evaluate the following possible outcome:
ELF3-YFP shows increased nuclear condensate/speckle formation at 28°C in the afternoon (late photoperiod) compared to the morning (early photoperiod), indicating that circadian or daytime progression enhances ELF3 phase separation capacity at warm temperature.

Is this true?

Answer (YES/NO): YES